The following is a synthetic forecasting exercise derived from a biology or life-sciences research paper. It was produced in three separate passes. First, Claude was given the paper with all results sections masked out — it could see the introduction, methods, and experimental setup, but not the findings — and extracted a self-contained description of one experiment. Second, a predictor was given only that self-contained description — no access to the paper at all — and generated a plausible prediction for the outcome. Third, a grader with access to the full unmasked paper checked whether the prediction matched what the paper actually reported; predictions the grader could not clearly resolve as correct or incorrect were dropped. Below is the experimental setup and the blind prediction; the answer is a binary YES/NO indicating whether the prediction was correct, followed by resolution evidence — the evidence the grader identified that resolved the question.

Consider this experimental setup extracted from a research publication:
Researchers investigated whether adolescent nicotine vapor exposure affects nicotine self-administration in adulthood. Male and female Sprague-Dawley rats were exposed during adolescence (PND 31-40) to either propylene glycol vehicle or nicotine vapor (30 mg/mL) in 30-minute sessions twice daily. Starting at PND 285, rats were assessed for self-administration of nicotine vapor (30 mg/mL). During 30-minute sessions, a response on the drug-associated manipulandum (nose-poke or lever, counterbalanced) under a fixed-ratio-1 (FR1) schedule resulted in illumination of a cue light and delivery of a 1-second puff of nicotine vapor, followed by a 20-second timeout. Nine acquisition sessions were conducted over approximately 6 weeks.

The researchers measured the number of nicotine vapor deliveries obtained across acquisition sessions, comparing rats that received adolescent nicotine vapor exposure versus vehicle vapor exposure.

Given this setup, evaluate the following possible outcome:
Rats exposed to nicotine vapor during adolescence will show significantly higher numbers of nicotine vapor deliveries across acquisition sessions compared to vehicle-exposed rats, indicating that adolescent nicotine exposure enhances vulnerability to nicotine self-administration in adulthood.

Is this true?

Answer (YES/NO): NO